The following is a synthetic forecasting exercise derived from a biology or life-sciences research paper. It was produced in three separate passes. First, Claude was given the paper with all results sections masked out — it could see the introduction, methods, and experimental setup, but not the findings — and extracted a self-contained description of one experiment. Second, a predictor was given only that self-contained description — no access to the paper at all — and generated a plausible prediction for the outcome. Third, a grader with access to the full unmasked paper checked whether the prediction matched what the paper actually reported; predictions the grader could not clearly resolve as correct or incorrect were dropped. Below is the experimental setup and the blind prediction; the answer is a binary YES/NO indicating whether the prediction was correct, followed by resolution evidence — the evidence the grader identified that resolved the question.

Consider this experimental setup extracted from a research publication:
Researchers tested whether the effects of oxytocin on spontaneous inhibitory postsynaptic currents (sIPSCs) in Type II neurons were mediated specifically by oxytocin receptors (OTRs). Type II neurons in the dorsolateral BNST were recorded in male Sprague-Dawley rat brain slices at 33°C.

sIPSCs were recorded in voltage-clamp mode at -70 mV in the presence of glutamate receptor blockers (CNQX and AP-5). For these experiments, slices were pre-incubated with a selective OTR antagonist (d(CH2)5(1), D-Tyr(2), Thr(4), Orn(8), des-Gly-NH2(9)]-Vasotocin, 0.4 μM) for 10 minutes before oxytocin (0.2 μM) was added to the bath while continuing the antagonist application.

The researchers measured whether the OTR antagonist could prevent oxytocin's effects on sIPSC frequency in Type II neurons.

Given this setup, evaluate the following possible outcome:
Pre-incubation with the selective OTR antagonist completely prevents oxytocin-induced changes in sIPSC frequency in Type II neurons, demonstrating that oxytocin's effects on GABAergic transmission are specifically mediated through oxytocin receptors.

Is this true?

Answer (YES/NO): YES